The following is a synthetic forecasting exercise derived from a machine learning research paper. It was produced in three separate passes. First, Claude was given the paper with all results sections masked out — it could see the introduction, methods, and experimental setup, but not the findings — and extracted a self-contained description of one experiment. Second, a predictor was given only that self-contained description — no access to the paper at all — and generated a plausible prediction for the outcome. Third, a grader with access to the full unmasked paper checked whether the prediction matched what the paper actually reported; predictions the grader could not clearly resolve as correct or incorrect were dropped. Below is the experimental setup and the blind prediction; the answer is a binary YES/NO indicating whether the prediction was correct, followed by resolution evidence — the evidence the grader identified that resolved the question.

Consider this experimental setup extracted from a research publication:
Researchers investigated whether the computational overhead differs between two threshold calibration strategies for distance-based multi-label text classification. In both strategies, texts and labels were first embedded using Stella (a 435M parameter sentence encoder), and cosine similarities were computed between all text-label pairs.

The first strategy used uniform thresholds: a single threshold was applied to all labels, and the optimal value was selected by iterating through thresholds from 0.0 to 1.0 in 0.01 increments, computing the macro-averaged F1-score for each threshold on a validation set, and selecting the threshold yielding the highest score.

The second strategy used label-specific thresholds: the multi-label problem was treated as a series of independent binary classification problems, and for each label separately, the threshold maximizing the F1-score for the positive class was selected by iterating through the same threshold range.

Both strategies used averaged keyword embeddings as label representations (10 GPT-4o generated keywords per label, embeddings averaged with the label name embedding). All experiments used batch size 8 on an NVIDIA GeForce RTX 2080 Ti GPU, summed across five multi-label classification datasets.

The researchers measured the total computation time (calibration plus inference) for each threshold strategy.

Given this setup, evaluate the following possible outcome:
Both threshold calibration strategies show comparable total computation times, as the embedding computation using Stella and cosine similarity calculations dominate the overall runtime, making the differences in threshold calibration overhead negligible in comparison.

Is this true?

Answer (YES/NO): YES